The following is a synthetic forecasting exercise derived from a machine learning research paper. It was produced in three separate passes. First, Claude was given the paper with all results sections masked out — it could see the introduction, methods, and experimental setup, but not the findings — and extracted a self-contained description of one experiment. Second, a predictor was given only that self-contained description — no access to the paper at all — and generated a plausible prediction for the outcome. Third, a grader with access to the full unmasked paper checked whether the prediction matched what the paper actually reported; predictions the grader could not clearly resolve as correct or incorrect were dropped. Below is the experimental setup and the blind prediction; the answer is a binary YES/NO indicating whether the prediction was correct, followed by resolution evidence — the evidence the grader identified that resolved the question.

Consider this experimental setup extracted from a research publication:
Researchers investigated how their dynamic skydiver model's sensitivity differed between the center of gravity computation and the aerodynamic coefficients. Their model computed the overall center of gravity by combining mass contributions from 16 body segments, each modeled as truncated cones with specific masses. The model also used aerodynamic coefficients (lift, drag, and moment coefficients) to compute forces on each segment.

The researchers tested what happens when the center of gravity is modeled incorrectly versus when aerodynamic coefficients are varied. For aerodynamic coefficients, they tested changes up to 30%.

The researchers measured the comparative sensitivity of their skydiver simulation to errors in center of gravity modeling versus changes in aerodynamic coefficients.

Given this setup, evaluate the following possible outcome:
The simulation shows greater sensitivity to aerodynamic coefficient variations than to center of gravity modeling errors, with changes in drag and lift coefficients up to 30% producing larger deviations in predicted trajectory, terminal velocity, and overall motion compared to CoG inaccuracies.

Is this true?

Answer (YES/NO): NO